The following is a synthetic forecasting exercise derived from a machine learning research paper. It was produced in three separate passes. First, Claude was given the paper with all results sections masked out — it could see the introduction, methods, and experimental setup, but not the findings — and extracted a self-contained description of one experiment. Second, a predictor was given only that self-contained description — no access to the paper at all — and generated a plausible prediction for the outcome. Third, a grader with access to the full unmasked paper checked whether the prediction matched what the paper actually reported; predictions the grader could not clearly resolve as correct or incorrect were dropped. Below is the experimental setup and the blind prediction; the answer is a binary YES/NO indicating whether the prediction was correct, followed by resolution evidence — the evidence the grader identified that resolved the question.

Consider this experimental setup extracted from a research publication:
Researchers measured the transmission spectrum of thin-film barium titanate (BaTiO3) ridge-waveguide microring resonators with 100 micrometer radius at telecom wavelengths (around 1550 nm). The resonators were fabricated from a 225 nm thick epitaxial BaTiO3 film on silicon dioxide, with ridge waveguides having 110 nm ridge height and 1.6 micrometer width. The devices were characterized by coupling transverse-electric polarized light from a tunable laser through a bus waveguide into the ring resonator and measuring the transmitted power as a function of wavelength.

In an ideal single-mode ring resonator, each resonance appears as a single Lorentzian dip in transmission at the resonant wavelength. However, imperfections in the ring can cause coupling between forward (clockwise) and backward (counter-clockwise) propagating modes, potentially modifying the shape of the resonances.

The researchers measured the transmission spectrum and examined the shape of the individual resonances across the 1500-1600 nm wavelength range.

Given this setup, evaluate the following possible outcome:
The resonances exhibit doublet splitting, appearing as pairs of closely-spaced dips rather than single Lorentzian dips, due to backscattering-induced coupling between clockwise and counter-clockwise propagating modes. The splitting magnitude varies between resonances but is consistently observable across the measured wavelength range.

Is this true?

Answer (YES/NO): YES